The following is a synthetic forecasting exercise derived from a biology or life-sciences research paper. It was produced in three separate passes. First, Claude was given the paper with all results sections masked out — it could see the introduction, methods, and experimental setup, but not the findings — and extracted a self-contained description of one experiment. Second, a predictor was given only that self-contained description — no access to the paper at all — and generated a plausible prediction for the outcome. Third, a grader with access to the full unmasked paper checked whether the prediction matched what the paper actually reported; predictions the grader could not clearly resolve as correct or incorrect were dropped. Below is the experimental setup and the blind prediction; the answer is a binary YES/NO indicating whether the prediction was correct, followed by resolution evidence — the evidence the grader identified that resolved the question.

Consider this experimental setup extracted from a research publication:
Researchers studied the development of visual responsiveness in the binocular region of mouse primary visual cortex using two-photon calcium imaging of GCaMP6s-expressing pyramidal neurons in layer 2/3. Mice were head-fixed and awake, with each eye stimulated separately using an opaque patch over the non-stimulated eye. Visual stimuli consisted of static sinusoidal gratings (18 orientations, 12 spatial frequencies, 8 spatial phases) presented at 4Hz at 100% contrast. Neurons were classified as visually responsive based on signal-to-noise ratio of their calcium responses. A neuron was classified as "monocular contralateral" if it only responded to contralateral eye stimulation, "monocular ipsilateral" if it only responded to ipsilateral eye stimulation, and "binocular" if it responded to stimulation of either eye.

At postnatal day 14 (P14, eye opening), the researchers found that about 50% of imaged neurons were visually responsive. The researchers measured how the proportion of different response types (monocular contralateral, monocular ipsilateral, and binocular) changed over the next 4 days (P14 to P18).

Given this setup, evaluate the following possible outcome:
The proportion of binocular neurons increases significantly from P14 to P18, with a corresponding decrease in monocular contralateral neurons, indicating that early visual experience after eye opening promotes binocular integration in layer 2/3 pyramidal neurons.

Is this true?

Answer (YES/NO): YES